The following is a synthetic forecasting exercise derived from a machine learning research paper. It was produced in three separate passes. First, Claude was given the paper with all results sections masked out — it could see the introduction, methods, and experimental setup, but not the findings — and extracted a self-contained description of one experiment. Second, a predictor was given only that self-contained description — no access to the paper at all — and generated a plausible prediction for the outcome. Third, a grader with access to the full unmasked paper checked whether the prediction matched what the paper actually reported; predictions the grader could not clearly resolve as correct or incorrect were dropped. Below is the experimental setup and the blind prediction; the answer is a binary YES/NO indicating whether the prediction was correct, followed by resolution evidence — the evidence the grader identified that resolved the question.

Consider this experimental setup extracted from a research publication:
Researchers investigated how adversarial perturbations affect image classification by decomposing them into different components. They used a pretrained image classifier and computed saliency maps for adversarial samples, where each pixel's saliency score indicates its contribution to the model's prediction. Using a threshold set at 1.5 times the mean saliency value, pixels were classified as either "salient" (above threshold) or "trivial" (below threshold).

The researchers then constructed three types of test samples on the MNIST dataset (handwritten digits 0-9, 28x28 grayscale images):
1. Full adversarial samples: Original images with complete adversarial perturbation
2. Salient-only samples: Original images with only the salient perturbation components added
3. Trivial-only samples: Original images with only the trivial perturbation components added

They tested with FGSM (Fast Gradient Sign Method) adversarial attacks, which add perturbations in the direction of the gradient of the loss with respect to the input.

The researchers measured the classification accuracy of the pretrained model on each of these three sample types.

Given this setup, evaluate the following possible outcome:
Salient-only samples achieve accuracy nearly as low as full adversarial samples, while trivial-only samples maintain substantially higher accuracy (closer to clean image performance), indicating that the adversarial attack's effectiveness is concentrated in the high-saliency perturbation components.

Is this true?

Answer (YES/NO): YES